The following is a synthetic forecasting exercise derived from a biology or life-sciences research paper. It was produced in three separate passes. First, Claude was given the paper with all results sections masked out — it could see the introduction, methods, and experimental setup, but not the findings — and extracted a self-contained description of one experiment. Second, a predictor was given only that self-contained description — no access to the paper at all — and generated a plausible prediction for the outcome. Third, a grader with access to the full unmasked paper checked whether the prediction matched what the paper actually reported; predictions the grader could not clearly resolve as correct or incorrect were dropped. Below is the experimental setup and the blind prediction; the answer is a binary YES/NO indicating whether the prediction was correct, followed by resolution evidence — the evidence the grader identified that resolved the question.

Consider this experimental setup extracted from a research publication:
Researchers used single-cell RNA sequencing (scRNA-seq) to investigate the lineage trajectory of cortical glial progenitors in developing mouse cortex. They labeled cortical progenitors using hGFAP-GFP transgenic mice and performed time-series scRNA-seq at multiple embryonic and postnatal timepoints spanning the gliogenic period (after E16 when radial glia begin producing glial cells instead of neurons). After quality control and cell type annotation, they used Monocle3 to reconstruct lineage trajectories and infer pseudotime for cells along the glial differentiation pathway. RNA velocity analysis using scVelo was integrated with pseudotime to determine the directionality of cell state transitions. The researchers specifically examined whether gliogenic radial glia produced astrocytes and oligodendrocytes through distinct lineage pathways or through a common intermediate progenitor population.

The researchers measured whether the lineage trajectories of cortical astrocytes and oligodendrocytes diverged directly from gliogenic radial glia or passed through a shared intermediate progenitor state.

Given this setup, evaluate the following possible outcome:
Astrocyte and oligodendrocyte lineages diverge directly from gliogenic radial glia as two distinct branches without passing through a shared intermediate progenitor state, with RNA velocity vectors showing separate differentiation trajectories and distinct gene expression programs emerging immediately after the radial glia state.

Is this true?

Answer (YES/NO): NO